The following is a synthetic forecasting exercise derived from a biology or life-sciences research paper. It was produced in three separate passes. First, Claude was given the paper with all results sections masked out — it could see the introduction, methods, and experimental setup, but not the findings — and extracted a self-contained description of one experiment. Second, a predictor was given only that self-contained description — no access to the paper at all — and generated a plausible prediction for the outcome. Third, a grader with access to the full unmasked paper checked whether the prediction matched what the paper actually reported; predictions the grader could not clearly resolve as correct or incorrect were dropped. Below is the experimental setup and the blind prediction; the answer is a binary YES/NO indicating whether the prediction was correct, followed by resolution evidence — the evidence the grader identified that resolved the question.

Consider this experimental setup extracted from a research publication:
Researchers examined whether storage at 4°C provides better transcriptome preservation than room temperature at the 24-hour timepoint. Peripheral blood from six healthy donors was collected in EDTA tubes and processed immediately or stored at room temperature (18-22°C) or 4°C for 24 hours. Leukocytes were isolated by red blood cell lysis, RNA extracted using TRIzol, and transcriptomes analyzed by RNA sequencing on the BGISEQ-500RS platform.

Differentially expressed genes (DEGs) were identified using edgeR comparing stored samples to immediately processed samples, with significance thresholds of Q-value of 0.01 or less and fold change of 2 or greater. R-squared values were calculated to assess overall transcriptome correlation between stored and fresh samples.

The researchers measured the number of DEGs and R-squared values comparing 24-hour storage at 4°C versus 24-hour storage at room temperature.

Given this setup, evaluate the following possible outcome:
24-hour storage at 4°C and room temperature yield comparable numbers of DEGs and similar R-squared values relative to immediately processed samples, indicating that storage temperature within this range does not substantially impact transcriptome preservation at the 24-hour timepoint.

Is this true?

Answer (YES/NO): NO